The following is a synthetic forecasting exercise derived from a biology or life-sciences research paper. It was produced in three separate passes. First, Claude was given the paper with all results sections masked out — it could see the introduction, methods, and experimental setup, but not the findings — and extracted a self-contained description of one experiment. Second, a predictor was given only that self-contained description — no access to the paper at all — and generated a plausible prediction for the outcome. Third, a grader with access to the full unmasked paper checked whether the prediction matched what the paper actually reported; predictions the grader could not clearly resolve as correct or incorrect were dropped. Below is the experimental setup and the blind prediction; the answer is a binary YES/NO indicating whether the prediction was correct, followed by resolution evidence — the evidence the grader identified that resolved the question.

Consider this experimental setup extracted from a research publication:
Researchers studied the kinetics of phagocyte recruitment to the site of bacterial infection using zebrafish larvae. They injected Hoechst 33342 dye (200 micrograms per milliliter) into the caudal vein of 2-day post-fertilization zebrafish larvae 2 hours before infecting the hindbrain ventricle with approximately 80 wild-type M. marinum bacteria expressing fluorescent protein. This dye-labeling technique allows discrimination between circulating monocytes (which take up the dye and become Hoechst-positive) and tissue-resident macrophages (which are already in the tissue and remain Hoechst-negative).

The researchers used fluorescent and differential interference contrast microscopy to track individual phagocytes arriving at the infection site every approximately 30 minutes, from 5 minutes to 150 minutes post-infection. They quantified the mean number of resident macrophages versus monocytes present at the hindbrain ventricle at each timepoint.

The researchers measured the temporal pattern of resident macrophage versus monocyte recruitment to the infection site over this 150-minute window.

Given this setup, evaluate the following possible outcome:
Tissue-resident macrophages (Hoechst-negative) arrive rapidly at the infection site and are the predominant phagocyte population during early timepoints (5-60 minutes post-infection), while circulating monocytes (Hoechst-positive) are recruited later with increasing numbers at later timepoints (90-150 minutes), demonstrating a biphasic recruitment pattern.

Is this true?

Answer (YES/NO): YES